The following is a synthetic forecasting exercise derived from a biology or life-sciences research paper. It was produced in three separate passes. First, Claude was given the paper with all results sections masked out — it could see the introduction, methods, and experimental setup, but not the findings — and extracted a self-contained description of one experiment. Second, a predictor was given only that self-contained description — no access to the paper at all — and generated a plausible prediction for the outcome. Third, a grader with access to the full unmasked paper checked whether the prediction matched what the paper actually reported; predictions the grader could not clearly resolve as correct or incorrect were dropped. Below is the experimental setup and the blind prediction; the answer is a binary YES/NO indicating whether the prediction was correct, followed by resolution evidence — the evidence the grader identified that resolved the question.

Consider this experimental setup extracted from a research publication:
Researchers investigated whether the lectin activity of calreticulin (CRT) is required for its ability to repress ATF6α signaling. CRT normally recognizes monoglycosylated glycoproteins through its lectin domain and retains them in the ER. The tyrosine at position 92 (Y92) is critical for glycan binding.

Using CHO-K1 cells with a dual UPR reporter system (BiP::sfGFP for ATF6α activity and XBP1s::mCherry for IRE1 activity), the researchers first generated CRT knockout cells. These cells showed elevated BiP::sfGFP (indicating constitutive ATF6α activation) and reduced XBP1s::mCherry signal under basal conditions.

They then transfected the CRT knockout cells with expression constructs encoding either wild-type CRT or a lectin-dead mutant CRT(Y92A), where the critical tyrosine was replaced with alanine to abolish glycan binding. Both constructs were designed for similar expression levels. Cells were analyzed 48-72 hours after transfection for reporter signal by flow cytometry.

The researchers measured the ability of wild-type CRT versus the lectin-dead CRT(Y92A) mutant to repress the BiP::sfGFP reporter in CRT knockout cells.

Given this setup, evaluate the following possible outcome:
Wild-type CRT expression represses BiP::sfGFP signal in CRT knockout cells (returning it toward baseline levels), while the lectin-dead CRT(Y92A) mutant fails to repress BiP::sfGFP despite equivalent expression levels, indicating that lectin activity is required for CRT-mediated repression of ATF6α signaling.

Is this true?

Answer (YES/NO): NO